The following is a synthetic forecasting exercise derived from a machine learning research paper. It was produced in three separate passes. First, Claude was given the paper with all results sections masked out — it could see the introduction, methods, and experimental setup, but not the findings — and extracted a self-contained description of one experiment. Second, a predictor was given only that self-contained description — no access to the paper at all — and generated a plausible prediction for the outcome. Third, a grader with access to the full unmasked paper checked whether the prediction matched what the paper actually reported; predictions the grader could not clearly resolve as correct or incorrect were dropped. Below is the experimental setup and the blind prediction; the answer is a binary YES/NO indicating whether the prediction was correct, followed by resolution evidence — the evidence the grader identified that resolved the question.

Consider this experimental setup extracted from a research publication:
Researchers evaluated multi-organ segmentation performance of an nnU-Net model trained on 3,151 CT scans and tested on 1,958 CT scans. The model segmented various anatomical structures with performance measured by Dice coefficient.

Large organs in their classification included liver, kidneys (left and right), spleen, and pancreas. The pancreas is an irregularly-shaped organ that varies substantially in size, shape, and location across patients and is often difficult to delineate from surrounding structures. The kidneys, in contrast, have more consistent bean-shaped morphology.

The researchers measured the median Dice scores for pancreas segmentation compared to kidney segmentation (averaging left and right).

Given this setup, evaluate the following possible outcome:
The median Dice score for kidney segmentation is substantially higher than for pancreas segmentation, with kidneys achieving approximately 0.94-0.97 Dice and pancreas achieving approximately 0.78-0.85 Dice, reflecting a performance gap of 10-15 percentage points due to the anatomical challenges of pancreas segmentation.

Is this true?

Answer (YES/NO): NO